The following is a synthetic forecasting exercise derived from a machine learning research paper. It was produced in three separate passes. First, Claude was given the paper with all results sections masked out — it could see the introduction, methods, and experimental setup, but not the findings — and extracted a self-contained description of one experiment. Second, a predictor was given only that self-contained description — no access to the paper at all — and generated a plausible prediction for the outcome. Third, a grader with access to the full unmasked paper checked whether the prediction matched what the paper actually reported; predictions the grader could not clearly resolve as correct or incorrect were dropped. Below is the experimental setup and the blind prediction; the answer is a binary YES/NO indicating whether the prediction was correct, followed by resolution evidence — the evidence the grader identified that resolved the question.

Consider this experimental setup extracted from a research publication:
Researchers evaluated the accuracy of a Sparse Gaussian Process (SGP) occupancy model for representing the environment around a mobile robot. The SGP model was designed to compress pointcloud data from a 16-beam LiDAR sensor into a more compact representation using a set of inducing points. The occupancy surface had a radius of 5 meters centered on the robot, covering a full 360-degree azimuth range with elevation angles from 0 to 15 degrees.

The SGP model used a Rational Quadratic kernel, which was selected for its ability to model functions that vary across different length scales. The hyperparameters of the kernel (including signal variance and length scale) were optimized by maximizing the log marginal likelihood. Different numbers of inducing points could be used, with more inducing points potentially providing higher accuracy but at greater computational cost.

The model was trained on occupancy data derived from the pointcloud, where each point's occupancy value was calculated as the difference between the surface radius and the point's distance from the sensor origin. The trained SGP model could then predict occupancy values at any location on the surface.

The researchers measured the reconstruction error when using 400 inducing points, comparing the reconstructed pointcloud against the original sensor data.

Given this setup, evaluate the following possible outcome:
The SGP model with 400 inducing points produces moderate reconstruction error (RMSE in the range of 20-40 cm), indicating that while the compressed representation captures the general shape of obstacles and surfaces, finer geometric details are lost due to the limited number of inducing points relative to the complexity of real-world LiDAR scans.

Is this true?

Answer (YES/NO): NO